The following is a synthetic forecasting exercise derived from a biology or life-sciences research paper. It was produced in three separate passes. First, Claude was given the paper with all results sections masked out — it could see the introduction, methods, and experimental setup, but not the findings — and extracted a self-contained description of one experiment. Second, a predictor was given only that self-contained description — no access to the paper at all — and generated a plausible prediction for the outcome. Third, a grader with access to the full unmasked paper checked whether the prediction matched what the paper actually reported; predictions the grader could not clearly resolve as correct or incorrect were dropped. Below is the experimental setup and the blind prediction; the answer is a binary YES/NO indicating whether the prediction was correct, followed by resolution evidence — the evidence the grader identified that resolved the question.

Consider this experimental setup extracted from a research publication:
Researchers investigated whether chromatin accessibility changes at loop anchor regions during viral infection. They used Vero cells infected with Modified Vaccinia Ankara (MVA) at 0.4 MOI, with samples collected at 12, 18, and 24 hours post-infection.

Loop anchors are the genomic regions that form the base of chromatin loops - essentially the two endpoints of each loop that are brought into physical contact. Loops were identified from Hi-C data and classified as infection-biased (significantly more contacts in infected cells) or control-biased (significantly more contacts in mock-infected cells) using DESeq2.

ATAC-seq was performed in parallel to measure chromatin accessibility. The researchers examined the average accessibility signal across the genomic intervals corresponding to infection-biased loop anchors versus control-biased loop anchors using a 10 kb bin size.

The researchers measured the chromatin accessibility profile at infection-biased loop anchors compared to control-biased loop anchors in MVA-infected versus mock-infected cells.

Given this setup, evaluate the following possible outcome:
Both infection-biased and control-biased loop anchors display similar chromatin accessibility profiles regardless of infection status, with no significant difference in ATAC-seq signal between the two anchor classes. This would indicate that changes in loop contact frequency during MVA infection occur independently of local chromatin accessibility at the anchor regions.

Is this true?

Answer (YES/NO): NO